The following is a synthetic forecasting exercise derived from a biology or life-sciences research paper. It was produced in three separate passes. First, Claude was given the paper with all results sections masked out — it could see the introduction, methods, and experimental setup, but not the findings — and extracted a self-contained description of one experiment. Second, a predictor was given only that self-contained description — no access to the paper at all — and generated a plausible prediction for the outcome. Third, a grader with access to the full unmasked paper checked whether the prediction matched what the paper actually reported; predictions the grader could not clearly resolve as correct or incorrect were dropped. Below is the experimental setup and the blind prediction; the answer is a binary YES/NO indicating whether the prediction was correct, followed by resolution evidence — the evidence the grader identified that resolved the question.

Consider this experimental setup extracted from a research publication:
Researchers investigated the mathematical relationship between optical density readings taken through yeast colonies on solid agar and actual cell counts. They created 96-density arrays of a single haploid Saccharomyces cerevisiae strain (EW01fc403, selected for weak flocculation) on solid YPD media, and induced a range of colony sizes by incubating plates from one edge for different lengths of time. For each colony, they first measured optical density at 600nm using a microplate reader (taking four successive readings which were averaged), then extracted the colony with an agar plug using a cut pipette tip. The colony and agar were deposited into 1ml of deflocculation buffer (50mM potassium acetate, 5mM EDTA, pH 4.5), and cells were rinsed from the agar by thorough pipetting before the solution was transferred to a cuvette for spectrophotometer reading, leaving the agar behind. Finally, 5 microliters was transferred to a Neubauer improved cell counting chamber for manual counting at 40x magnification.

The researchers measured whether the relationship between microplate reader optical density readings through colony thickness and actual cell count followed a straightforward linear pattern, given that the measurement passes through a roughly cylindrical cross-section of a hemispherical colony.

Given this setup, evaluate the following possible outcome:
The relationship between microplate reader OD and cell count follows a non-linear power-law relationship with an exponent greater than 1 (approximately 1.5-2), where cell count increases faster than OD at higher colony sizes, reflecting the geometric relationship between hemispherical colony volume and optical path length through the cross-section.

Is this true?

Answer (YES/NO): NO